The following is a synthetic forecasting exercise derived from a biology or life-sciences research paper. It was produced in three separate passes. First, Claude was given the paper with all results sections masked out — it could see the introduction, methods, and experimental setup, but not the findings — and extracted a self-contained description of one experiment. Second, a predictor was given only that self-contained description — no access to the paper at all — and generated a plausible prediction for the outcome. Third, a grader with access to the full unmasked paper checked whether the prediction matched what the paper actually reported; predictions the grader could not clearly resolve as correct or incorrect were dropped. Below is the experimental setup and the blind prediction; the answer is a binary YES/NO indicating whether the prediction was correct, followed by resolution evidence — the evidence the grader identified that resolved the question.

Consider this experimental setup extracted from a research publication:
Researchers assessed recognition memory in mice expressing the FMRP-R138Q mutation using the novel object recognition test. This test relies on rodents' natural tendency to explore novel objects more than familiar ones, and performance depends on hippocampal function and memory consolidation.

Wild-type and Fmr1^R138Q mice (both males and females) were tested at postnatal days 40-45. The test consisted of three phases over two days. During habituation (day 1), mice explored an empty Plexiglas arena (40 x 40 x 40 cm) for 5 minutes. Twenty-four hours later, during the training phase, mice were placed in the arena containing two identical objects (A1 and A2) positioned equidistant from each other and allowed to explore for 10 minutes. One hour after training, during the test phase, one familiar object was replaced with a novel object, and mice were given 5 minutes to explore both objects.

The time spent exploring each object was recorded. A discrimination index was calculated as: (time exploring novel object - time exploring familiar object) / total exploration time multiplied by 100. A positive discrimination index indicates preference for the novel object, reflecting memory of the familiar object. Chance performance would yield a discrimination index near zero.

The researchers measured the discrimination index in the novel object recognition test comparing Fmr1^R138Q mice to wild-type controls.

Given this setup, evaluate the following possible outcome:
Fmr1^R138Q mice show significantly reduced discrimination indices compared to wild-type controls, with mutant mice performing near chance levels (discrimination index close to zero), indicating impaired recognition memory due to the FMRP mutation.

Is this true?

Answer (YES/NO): YES